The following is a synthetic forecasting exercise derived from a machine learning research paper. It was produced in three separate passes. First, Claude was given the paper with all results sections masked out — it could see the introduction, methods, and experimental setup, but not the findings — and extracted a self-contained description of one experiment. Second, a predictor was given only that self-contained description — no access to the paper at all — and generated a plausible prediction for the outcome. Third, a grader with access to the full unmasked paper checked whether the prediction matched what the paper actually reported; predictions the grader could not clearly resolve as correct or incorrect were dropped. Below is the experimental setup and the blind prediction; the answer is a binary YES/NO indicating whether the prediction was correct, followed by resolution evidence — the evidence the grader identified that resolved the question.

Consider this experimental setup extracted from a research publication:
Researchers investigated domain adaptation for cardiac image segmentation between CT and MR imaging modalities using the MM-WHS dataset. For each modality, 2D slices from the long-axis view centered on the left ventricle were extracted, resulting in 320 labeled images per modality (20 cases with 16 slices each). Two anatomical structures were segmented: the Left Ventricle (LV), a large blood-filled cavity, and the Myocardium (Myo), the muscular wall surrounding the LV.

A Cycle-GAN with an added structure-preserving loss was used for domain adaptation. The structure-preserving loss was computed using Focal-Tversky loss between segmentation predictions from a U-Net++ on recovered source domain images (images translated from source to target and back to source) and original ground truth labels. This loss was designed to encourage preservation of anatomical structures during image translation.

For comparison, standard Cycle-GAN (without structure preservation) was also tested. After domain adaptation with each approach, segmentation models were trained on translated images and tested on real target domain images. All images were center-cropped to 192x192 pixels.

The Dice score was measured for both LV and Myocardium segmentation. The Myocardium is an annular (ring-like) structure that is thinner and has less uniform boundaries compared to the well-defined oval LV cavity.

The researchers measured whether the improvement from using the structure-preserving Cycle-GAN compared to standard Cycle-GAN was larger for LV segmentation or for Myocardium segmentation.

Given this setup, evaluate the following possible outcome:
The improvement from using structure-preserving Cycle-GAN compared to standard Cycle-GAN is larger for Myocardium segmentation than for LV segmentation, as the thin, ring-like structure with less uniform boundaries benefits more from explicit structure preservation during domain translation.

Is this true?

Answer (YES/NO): YES